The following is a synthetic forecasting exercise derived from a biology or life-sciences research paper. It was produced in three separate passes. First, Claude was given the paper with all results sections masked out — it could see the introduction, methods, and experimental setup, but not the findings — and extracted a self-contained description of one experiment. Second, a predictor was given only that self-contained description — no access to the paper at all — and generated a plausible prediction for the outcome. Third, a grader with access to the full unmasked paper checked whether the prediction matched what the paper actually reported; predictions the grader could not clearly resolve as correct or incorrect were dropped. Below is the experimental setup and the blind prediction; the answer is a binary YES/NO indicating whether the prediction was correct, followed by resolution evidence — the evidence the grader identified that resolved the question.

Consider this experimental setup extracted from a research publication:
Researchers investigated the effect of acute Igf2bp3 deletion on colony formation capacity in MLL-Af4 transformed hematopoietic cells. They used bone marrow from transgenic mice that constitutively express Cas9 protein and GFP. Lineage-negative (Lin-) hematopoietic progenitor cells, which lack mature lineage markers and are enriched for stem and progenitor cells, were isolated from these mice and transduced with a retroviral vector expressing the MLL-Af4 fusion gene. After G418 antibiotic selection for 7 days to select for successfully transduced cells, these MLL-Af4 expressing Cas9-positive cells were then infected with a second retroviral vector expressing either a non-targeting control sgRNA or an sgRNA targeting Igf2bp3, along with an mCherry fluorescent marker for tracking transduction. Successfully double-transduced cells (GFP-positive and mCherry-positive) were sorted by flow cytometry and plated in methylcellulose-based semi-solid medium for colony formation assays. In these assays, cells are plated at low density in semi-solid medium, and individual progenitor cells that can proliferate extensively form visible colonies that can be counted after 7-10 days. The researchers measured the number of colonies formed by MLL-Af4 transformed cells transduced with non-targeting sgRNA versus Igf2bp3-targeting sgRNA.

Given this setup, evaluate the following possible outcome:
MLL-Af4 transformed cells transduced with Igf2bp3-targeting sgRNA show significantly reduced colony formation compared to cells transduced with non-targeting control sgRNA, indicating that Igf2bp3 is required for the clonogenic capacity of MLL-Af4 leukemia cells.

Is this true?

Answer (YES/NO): YES